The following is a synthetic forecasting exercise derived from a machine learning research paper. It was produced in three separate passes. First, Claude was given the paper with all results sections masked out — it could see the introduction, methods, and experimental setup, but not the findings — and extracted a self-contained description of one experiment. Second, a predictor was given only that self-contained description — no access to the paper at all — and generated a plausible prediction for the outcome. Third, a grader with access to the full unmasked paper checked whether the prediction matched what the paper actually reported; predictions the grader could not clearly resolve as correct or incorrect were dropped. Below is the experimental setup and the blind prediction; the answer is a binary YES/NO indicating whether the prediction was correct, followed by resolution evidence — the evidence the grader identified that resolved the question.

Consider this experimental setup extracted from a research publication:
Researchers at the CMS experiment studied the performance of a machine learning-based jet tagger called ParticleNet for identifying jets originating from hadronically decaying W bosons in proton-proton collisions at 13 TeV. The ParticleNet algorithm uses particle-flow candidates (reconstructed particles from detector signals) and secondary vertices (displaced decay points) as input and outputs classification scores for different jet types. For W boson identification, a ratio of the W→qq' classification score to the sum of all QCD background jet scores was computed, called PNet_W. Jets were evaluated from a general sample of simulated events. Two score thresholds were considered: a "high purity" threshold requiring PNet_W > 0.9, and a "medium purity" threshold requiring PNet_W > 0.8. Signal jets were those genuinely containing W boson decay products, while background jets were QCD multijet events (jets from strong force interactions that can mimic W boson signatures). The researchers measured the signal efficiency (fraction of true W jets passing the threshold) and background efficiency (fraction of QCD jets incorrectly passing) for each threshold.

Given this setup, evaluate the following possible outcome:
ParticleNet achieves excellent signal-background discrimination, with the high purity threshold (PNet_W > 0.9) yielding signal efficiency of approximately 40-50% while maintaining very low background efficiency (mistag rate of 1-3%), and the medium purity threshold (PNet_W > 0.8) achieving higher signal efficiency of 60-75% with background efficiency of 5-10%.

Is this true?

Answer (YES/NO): NO